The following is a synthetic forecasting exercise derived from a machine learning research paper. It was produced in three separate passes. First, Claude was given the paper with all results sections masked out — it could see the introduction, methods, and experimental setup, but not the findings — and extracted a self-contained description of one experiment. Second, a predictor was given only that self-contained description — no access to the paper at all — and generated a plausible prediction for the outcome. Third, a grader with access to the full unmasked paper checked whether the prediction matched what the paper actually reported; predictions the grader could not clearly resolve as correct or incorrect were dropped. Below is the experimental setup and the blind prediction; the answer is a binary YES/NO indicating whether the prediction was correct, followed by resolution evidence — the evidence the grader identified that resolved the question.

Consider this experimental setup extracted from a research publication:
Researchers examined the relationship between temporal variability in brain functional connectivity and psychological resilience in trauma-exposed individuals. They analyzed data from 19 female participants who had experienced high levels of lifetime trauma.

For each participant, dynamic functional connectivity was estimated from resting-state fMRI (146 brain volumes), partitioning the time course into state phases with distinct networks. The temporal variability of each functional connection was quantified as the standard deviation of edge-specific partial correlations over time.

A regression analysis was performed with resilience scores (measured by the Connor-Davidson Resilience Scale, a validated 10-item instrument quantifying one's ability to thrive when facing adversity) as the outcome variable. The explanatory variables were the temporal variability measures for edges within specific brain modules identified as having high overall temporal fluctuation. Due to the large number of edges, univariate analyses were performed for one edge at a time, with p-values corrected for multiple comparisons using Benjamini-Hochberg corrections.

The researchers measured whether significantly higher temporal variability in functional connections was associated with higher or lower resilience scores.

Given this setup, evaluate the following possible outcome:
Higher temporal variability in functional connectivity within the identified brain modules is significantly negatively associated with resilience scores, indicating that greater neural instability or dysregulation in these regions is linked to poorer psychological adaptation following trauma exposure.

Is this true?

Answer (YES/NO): YES